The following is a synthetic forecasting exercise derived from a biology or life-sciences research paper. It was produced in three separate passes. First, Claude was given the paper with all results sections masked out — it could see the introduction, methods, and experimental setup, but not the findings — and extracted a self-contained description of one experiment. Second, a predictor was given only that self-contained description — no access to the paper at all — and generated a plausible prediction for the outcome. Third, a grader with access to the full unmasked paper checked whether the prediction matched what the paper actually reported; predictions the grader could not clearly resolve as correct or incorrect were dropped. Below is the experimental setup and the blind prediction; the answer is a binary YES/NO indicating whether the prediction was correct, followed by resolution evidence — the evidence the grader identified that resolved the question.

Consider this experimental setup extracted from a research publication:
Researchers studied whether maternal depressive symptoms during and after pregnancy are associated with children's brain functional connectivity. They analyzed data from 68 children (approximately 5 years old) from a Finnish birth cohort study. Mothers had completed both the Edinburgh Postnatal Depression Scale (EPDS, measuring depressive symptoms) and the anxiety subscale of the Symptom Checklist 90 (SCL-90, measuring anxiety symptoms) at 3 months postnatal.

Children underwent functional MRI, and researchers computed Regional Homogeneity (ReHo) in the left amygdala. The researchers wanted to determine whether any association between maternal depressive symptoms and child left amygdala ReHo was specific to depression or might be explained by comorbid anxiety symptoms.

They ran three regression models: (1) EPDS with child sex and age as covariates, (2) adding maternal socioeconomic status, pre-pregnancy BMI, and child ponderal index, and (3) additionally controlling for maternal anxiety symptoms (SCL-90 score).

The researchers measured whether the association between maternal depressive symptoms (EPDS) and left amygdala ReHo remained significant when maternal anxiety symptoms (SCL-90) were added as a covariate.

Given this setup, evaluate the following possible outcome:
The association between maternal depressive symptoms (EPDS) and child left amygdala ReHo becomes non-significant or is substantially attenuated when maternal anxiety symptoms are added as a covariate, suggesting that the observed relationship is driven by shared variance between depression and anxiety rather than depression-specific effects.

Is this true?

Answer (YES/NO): NO